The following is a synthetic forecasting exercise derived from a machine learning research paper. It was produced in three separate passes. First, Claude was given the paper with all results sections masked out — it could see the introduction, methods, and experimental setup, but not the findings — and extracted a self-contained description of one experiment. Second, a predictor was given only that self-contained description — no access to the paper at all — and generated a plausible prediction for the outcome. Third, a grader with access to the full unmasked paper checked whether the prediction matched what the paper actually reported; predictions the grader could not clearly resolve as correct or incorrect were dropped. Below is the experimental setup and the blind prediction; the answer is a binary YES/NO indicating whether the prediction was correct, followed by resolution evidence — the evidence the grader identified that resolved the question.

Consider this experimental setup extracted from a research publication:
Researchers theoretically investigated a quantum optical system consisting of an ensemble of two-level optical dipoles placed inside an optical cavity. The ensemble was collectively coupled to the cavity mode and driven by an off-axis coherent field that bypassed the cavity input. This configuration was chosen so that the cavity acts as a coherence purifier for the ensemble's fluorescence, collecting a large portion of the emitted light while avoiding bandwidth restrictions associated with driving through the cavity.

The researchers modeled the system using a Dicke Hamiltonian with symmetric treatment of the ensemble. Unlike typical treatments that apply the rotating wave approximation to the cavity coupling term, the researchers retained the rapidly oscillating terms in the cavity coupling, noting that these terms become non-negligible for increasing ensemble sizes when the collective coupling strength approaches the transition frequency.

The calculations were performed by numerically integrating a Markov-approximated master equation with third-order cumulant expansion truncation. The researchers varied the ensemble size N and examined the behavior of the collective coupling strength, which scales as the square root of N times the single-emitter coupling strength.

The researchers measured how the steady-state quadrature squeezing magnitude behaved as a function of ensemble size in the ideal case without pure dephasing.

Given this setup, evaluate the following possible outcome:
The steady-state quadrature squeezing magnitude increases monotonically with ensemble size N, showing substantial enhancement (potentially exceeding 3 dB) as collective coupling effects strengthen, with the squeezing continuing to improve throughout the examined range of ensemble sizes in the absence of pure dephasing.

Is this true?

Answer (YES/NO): NO